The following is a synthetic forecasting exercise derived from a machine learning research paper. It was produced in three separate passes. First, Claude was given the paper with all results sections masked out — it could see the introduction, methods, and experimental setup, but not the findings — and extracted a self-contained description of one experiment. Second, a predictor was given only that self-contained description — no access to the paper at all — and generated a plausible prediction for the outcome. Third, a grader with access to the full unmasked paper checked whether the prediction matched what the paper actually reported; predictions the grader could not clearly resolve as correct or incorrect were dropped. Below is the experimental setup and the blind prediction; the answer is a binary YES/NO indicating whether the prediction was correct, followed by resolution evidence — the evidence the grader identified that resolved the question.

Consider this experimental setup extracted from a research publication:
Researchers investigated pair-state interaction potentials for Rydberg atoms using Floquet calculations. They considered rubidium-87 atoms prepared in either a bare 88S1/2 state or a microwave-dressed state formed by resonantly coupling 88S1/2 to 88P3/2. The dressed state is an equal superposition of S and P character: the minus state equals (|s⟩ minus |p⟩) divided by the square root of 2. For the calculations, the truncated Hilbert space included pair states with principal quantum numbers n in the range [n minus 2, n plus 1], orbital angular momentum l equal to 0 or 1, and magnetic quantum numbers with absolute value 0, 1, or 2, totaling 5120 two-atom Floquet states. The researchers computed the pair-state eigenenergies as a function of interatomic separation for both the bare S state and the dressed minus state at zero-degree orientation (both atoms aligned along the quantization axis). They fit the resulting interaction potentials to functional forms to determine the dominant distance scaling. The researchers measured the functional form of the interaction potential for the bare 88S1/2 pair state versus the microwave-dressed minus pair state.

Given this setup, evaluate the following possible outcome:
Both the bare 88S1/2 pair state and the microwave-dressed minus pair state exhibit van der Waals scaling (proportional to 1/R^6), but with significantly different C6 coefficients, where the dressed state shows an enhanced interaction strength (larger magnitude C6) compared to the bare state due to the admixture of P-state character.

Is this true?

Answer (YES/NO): NO